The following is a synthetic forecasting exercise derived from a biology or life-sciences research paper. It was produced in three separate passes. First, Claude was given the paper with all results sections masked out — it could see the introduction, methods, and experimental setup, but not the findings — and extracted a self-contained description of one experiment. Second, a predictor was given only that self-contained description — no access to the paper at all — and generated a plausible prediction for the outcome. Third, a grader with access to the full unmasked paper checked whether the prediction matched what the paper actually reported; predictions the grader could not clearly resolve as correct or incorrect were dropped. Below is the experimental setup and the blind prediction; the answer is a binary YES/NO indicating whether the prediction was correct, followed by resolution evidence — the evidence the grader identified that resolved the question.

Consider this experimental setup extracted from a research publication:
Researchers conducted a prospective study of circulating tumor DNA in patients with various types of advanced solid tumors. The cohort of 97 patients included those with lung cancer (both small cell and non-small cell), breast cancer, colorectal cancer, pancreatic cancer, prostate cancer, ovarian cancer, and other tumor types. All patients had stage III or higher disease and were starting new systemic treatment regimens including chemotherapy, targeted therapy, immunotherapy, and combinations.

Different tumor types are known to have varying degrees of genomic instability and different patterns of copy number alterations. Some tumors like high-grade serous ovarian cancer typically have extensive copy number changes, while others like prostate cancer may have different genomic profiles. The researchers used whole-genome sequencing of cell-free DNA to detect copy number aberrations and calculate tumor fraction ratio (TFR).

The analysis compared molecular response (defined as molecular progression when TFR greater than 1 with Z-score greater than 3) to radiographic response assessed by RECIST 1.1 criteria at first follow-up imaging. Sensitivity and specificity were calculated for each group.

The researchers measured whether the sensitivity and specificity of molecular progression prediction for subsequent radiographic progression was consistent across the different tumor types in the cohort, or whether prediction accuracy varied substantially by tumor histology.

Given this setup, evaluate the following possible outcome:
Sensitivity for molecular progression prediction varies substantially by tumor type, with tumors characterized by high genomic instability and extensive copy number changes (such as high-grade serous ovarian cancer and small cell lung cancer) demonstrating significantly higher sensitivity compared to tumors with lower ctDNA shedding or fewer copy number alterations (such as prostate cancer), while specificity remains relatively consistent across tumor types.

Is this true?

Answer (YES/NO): NO